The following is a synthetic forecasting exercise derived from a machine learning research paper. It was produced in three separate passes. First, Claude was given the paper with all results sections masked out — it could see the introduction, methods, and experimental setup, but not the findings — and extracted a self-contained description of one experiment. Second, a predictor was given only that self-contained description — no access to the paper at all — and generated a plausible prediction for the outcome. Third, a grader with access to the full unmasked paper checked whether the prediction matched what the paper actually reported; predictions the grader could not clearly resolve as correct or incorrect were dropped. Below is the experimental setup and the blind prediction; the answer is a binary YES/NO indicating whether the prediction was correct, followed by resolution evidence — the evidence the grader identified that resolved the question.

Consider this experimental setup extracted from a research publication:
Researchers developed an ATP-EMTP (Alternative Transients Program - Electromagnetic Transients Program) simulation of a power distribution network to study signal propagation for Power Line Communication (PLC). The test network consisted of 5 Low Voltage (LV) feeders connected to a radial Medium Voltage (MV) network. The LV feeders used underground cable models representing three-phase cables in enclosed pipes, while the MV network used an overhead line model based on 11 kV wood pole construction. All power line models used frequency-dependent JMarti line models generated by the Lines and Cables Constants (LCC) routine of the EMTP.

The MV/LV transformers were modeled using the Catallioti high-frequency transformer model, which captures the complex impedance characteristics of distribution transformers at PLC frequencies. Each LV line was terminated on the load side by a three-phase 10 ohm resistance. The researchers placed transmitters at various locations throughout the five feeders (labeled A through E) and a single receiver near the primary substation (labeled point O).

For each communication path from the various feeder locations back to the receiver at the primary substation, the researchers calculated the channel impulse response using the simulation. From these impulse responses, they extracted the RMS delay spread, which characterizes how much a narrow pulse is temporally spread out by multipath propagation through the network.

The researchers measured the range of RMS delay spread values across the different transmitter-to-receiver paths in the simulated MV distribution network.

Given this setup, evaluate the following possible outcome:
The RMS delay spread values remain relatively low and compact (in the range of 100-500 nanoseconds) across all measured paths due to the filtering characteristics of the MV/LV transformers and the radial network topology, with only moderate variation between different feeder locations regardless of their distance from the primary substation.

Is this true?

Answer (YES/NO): NO